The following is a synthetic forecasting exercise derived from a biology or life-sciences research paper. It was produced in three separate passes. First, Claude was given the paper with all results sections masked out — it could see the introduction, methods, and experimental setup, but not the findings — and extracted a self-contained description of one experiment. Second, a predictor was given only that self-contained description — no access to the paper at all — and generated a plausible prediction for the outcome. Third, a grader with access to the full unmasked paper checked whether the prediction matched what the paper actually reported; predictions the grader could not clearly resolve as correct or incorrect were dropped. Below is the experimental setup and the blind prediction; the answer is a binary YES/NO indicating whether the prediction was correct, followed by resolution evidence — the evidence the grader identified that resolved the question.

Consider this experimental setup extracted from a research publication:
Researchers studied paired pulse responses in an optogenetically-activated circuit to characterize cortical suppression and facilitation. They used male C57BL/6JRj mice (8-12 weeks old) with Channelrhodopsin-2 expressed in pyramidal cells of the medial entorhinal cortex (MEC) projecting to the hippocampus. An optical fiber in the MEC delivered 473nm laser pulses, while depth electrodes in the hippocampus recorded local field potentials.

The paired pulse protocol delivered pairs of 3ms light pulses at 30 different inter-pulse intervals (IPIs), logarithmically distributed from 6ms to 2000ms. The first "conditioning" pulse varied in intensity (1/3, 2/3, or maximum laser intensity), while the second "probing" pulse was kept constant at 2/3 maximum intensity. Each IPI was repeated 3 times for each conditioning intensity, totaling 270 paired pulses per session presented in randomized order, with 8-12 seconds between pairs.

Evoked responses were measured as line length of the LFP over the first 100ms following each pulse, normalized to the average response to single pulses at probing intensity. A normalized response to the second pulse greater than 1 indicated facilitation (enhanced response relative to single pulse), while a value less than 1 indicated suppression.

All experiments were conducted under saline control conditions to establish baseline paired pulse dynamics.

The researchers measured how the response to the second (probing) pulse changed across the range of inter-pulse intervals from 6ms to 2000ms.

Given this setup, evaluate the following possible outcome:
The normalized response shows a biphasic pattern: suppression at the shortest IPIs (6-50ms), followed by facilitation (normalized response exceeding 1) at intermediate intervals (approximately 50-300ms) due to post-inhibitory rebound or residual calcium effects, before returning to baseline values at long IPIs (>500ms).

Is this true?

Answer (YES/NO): NO